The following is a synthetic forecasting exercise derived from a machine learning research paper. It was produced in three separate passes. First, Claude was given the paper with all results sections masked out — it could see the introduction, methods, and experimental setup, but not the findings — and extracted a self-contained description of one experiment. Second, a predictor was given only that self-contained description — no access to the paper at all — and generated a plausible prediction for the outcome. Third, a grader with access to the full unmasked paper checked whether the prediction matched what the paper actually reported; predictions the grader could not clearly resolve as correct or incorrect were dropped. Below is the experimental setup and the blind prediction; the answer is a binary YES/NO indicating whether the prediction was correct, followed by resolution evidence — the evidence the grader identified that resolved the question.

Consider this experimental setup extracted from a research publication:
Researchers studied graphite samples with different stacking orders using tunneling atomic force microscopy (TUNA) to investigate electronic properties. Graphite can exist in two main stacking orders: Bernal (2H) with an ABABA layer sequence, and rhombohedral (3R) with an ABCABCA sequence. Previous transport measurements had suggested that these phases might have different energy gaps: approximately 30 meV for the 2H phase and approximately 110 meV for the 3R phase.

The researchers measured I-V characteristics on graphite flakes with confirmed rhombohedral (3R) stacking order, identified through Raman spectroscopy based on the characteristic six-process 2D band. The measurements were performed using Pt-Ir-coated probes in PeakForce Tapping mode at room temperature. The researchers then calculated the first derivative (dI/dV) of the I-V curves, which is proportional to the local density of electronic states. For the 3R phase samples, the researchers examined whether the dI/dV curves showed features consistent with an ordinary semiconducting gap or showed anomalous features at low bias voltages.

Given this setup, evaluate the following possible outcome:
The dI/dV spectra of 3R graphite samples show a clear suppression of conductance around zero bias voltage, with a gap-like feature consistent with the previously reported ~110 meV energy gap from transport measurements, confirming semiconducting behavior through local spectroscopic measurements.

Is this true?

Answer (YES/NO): NO